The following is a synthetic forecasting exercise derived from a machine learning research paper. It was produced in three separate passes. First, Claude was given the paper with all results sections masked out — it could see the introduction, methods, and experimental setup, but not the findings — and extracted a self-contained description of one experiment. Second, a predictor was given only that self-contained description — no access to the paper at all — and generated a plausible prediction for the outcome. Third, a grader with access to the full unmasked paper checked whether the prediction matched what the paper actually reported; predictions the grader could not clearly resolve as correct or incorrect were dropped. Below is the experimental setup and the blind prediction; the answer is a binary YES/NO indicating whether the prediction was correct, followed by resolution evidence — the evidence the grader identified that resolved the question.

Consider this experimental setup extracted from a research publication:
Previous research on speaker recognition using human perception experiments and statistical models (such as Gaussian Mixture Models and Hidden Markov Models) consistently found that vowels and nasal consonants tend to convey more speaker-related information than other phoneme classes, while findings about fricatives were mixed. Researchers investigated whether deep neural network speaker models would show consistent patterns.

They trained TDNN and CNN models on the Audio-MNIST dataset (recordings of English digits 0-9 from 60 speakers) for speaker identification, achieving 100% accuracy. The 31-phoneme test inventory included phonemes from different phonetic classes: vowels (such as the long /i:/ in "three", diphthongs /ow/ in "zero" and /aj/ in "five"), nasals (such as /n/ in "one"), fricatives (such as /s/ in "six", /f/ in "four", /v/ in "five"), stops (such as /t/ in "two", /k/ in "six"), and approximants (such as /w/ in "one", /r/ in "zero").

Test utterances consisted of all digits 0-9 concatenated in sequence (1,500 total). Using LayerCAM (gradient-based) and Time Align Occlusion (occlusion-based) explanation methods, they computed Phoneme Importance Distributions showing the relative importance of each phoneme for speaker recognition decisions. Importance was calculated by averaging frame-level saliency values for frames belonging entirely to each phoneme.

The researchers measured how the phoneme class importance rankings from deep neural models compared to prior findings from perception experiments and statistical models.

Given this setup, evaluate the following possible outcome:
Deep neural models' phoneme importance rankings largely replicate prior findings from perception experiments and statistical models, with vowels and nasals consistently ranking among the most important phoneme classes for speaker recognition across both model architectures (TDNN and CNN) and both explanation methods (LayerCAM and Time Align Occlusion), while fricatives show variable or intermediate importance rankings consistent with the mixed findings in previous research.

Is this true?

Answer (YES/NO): NO